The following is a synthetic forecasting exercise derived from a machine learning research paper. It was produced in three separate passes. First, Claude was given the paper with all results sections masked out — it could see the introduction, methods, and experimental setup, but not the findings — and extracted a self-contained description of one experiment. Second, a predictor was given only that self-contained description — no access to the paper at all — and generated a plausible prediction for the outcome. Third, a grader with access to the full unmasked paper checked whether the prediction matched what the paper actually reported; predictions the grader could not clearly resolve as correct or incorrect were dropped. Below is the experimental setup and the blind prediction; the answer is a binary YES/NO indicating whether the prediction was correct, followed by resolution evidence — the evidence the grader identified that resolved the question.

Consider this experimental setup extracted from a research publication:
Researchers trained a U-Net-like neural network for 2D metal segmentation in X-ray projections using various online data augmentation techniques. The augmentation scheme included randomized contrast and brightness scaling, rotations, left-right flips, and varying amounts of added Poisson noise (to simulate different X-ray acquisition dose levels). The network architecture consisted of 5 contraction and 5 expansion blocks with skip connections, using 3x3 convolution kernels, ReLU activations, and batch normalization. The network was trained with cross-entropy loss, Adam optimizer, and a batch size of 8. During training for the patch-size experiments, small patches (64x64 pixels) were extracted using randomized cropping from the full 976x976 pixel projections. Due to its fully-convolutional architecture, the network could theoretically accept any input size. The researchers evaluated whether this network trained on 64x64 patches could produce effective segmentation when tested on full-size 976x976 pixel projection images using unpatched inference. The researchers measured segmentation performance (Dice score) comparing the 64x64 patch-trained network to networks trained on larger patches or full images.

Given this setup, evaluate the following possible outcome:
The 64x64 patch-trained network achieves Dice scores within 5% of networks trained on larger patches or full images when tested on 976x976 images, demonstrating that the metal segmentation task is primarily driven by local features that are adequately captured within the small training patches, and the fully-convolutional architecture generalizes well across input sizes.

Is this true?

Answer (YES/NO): NO